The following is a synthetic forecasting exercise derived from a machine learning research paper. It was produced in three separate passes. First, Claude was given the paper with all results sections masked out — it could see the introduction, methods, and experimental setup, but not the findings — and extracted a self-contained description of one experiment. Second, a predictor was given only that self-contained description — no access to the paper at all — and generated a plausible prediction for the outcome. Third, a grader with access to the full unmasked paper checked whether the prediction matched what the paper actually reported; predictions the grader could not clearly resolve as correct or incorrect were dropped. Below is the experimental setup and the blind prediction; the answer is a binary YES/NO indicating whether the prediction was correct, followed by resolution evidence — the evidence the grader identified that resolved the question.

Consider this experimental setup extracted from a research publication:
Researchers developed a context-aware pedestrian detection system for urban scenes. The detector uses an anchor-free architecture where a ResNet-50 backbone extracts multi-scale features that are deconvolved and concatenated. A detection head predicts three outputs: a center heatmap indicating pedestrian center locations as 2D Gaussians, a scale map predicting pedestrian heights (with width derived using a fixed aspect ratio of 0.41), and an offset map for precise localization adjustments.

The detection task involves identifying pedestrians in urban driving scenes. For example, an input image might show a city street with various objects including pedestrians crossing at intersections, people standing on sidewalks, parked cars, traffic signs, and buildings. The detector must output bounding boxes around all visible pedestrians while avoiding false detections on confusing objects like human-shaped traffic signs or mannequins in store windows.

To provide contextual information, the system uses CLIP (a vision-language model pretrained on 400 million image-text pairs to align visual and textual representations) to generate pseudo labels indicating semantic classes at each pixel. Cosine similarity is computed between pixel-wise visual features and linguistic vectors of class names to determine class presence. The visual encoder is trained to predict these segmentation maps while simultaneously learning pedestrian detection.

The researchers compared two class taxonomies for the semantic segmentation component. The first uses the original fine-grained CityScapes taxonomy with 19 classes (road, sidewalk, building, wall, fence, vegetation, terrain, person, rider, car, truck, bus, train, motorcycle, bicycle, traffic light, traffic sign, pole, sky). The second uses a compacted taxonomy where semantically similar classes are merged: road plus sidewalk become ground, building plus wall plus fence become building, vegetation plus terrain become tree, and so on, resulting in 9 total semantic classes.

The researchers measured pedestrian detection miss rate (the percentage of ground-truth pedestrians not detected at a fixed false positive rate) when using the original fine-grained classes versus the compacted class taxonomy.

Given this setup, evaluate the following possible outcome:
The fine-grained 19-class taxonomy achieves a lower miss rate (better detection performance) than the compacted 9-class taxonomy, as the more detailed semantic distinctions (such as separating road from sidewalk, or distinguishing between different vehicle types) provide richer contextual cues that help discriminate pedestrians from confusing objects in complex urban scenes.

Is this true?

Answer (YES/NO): YES